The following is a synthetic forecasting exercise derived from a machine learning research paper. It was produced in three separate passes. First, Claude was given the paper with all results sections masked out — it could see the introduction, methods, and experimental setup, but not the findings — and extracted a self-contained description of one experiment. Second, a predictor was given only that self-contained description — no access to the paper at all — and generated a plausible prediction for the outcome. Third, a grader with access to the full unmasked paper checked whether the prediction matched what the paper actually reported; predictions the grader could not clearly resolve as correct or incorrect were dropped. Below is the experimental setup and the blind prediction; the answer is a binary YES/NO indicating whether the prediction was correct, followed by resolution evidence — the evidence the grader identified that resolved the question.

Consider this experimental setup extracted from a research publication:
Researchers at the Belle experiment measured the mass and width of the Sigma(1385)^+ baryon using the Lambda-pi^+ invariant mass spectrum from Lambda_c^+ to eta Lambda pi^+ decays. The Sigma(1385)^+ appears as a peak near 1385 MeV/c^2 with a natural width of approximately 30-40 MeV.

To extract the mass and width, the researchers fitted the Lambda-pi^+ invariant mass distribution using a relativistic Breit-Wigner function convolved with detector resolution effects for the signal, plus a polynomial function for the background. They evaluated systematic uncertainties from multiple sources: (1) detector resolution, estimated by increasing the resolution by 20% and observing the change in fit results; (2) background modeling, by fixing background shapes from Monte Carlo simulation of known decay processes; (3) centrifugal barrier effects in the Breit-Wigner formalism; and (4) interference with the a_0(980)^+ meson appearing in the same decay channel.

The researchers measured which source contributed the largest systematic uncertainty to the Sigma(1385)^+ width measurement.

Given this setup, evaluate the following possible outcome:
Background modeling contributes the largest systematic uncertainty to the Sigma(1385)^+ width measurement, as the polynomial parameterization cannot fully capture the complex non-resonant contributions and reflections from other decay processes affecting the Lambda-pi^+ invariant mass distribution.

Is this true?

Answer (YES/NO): YES